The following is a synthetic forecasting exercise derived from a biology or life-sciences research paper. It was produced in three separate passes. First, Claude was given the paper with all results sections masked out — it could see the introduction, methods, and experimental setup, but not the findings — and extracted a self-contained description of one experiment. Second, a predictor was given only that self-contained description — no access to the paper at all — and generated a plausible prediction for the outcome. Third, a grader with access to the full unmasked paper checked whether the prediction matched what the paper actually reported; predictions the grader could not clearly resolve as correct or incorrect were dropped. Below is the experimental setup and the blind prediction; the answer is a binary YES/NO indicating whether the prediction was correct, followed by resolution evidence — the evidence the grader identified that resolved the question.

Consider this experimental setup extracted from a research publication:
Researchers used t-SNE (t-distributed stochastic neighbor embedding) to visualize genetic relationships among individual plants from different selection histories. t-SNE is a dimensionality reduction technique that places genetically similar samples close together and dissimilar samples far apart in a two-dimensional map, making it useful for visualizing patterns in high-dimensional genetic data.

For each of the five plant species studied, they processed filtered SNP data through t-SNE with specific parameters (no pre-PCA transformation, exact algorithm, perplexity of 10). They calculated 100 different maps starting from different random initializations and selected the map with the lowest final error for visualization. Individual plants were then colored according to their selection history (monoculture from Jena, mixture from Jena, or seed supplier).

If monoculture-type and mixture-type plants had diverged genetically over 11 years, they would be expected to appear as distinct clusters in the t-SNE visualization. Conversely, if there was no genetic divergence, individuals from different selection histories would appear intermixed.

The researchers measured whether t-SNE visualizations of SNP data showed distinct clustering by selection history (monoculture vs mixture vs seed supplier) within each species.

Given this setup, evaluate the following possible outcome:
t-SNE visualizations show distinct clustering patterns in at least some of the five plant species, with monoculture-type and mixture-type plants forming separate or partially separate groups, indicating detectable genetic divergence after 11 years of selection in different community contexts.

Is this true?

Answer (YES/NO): YES